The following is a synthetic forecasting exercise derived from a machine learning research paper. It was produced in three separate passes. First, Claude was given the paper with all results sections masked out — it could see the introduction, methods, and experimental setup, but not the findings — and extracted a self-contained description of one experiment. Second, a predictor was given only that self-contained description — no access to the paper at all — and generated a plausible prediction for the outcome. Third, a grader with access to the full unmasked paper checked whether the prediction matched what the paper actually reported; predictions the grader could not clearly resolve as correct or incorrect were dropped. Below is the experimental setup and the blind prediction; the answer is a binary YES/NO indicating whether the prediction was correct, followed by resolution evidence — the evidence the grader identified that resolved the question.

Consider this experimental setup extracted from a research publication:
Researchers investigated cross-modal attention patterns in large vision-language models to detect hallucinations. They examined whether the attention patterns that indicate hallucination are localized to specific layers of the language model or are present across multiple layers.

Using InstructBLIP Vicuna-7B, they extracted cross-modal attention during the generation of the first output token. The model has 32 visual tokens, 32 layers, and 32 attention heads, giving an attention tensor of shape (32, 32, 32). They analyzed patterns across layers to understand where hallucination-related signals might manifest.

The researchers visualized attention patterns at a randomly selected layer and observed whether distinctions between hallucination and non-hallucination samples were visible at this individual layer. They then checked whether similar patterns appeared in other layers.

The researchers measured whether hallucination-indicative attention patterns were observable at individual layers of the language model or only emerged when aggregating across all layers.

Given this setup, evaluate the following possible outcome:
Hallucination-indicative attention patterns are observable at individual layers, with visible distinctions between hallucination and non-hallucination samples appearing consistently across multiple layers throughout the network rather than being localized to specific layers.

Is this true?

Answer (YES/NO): YES